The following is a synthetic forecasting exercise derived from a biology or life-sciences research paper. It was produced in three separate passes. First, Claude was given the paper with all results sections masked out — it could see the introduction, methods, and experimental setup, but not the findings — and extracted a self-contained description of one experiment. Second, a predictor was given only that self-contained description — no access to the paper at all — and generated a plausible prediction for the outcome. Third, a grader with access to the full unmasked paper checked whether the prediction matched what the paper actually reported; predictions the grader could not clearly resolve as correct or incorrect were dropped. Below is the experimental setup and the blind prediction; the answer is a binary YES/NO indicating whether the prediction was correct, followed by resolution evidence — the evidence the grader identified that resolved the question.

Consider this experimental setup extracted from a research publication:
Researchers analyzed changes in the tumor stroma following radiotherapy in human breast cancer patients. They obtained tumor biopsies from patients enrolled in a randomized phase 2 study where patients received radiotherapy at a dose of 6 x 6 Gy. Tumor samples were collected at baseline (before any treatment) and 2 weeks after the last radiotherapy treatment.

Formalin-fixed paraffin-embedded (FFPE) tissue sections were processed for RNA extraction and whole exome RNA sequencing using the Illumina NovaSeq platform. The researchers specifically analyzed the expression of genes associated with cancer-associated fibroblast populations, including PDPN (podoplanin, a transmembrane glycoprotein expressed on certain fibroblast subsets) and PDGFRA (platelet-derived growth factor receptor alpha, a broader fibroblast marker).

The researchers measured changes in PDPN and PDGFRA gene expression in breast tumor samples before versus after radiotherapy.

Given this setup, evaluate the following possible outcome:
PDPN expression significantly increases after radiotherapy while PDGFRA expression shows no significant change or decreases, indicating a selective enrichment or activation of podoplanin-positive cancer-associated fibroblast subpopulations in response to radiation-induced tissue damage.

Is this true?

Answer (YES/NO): NO